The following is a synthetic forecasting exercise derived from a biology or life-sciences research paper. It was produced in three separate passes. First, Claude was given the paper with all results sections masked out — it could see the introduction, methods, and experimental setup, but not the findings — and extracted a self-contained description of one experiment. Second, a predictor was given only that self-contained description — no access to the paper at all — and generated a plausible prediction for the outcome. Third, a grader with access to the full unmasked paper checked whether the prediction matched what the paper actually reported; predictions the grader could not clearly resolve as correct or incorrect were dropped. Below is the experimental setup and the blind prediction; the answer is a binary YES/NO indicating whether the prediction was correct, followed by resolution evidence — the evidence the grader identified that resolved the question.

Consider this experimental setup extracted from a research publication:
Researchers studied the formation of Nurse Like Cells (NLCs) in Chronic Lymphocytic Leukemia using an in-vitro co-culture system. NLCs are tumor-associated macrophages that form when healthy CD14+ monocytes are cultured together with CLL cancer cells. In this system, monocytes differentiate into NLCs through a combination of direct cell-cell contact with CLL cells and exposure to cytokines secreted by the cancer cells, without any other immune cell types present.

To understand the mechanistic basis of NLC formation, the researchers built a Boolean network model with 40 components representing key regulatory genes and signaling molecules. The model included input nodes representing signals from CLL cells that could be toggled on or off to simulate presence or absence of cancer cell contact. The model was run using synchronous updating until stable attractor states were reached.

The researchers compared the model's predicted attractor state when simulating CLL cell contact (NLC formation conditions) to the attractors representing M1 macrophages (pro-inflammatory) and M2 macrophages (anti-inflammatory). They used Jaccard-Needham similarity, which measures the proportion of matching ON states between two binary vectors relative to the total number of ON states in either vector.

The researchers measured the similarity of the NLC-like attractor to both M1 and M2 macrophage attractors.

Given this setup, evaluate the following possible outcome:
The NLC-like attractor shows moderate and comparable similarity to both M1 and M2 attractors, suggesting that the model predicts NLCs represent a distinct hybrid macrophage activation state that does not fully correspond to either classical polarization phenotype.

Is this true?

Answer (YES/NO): YES